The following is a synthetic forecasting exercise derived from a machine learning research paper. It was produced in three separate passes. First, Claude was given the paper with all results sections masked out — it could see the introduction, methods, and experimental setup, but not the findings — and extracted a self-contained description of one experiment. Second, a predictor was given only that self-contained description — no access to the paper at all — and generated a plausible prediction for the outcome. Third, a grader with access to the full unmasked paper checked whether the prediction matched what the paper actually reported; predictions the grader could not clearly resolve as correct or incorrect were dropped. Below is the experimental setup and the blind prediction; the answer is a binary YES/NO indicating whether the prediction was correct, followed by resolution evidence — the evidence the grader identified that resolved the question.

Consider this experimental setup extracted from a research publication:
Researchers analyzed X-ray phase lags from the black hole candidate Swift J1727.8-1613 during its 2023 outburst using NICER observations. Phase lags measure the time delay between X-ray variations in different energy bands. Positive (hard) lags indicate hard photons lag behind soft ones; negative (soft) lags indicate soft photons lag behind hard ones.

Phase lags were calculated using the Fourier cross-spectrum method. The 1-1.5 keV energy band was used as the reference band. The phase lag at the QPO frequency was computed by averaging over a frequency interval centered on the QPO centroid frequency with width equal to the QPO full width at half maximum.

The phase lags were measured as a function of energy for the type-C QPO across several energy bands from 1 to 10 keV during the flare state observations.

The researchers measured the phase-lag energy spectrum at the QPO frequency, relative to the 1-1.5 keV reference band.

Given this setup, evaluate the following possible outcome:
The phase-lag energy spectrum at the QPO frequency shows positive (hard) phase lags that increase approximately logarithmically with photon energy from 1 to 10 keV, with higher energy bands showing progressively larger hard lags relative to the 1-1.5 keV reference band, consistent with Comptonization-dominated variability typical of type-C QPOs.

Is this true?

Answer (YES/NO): NO